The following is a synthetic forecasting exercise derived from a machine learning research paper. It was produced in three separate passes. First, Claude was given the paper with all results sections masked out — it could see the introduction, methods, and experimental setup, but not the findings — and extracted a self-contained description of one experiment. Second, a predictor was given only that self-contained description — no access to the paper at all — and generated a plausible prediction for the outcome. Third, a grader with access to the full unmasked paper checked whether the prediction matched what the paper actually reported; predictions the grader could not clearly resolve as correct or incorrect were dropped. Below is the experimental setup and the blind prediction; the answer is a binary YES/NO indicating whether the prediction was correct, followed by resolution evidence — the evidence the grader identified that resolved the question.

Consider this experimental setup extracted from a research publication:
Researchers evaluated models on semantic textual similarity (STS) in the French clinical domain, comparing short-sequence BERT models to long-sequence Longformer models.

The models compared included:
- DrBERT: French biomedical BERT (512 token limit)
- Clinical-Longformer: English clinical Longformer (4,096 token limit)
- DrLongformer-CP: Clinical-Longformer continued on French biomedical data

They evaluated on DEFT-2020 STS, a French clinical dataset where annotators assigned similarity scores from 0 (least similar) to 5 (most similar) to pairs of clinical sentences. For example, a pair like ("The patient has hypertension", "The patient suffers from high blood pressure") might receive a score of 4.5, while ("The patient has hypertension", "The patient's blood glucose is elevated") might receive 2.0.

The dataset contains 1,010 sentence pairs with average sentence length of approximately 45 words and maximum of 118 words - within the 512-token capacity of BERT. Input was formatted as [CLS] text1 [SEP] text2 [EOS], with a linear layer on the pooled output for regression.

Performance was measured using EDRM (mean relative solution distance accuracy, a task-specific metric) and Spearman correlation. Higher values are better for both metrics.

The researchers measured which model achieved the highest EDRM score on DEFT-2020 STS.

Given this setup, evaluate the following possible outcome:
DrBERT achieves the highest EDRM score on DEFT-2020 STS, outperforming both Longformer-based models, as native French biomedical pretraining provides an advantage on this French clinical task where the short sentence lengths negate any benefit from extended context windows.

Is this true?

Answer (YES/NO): NO